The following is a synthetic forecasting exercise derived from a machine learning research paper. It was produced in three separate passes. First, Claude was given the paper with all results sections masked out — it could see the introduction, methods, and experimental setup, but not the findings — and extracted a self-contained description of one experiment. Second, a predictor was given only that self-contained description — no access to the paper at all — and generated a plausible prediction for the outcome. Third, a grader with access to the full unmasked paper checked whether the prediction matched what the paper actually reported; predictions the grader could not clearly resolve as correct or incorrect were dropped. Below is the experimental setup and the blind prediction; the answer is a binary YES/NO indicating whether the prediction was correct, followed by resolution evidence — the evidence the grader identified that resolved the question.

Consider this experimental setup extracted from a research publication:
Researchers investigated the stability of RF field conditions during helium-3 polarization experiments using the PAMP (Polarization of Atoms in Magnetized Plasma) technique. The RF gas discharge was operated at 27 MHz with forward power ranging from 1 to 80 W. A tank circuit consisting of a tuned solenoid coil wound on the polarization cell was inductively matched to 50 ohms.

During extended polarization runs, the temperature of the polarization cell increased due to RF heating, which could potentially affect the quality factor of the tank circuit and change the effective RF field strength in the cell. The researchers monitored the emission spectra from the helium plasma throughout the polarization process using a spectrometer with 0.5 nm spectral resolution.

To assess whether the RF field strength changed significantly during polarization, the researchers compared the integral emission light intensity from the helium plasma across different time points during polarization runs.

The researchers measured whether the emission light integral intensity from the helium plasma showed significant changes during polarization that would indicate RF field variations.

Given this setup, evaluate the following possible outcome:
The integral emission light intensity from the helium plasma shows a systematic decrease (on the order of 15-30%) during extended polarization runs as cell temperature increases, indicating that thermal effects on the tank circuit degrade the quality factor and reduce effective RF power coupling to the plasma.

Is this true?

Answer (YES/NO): NO